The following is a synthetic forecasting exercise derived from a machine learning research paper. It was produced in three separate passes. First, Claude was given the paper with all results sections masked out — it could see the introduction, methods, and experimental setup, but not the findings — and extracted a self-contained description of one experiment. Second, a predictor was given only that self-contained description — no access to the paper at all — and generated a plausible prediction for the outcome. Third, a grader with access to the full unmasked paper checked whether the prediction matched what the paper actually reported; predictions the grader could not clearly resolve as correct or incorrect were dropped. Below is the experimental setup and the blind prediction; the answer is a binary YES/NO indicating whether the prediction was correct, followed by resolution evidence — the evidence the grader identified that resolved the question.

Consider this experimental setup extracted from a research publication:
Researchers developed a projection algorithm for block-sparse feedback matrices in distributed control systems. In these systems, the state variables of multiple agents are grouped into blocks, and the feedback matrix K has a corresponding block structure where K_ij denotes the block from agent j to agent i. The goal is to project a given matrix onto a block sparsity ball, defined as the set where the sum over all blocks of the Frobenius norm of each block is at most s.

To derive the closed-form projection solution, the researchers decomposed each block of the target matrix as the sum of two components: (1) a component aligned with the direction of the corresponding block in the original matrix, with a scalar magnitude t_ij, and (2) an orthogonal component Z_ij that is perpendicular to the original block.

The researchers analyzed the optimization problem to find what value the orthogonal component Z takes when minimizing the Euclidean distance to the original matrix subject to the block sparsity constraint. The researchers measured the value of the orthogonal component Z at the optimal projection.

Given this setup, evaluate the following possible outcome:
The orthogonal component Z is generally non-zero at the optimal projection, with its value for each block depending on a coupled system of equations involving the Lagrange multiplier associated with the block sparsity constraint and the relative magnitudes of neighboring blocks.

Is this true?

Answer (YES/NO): NO